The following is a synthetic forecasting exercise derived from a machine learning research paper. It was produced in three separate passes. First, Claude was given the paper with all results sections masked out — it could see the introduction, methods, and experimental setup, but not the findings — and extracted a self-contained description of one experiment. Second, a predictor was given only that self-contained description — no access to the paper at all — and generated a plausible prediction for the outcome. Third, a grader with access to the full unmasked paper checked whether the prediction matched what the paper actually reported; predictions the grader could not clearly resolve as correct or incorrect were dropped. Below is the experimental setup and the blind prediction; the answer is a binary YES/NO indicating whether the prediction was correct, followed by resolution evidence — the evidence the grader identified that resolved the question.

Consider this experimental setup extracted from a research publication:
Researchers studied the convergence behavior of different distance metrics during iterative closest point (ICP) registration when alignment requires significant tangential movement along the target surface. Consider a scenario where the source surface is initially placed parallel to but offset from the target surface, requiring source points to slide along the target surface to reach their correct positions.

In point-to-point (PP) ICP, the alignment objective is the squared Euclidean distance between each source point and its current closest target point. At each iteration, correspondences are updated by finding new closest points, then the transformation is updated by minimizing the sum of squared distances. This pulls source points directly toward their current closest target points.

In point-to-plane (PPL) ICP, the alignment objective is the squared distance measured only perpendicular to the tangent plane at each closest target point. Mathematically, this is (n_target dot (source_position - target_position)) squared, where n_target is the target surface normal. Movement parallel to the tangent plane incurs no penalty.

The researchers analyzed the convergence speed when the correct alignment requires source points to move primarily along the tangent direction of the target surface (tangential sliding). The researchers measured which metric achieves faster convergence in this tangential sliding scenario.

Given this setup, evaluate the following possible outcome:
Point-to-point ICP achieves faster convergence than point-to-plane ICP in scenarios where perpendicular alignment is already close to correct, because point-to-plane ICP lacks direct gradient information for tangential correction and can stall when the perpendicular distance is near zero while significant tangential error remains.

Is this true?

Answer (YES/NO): NO